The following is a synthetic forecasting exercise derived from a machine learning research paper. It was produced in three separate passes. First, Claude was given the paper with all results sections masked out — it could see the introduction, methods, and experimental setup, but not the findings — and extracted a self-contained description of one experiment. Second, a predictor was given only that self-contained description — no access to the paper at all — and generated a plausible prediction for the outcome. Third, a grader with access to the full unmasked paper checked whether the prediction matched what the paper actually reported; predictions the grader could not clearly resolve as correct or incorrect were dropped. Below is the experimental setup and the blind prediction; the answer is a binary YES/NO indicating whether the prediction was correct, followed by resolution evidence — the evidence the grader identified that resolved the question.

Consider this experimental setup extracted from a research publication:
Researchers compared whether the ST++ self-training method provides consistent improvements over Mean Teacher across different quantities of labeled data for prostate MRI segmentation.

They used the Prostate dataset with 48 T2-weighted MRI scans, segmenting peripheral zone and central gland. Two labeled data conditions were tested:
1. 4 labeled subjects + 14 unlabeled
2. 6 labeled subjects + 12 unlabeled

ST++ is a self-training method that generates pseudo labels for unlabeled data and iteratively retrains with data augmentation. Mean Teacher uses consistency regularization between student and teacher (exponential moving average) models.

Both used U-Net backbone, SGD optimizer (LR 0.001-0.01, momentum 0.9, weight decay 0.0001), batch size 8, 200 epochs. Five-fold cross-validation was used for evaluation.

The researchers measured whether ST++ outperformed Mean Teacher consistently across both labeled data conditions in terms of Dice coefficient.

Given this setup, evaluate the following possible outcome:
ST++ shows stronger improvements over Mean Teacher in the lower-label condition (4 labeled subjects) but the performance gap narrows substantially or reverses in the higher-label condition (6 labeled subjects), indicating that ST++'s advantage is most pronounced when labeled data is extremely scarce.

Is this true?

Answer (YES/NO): NO